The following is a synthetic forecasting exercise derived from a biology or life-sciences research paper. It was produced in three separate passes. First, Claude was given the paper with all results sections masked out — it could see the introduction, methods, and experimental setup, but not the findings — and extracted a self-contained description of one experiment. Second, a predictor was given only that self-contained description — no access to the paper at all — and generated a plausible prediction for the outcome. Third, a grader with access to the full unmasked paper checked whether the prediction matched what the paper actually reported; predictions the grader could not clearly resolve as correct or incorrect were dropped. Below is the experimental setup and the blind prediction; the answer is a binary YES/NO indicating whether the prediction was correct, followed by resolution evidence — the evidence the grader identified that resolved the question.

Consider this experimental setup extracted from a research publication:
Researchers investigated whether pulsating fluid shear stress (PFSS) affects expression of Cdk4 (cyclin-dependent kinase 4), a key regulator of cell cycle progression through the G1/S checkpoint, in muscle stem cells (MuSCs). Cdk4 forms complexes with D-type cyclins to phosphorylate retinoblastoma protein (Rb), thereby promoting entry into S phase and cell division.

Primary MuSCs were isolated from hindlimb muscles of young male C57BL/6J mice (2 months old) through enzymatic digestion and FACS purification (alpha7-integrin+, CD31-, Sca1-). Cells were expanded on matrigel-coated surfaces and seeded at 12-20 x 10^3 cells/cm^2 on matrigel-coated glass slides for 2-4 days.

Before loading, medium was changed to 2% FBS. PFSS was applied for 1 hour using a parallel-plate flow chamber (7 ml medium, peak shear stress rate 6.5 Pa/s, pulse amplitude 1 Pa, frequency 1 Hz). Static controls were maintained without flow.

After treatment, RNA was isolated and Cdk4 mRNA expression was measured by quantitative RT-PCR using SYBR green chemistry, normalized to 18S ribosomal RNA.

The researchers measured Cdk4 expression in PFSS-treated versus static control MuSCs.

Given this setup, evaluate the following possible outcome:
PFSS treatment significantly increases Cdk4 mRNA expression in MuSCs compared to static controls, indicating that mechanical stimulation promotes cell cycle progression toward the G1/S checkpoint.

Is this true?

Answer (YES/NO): YES